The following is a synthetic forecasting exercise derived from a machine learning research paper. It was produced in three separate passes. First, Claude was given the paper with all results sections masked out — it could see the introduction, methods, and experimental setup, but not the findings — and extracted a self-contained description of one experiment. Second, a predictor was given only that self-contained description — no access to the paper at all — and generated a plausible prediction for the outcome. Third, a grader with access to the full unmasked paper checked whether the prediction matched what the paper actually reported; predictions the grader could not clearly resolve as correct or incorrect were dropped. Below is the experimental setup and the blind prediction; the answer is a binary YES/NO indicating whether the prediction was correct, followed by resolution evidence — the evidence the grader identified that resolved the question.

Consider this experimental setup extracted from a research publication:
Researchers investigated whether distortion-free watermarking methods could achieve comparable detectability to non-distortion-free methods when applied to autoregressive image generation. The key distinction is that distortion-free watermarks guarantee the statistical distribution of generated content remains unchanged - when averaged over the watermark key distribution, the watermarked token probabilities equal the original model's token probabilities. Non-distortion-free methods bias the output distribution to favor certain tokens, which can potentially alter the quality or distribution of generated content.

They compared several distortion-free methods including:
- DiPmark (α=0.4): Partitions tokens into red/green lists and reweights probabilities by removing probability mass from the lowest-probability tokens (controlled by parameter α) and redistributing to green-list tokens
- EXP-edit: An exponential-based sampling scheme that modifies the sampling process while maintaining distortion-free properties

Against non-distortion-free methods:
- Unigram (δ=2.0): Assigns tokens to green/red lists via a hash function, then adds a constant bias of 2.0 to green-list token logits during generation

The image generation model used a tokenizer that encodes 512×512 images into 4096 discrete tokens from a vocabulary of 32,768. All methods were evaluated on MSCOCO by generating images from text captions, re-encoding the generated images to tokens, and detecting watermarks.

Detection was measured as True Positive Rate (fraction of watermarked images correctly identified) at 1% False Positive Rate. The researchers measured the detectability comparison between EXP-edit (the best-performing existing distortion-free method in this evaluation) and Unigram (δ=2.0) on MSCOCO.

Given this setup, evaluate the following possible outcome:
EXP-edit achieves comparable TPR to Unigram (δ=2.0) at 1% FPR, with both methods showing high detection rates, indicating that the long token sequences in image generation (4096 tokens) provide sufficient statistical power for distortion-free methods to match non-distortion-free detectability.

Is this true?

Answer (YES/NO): NO